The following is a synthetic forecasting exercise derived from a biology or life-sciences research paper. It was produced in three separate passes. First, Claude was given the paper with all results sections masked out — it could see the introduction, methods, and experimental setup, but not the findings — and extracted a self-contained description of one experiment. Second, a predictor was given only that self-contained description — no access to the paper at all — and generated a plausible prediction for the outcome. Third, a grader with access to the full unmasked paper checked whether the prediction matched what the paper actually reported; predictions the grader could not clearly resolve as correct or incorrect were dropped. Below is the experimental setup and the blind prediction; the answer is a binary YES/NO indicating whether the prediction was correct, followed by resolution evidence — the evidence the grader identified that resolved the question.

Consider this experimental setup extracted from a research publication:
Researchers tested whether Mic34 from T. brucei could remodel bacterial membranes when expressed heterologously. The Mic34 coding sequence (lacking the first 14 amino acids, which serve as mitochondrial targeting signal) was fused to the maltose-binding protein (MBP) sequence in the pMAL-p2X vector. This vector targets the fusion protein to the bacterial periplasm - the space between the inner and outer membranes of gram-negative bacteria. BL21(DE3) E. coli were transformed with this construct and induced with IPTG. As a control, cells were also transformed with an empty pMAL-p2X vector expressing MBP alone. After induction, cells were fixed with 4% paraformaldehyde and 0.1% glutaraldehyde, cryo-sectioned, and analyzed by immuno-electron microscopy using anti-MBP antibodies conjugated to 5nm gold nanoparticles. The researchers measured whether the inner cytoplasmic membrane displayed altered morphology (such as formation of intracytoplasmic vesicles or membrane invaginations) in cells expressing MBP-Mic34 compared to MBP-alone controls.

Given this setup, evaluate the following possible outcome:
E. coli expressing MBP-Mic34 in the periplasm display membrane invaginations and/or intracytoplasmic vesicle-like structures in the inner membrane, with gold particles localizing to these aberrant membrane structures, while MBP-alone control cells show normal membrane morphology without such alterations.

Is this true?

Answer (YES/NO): NO